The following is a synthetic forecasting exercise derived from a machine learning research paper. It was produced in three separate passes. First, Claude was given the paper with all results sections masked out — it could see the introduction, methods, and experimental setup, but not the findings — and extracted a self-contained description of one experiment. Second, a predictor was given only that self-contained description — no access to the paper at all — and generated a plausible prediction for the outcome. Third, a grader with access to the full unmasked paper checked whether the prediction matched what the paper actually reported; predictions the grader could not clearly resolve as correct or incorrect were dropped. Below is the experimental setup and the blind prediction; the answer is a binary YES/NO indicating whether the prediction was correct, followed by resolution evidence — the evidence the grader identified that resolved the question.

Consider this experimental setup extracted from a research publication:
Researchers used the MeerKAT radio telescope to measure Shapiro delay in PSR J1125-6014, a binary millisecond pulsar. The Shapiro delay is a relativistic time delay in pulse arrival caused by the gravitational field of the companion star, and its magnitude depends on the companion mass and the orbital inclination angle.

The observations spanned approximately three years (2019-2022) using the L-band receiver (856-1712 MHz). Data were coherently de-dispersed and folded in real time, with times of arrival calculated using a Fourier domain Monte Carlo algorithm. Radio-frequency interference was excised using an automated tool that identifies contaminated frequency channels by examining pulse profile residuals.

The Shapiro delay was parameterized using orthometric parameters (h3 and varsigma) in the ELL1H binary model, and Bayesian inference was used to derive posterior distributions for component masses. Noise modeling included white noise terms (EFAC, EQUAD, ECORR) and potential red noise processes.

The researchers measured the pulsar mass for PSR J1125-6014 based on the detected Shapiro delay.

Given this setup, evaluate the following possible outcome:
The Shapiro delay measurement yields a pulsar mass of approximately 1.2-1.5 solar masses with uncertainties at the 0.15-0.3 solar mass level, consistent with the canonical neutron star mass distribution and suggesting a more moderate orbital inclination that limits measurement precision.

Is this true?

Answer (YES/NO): NO